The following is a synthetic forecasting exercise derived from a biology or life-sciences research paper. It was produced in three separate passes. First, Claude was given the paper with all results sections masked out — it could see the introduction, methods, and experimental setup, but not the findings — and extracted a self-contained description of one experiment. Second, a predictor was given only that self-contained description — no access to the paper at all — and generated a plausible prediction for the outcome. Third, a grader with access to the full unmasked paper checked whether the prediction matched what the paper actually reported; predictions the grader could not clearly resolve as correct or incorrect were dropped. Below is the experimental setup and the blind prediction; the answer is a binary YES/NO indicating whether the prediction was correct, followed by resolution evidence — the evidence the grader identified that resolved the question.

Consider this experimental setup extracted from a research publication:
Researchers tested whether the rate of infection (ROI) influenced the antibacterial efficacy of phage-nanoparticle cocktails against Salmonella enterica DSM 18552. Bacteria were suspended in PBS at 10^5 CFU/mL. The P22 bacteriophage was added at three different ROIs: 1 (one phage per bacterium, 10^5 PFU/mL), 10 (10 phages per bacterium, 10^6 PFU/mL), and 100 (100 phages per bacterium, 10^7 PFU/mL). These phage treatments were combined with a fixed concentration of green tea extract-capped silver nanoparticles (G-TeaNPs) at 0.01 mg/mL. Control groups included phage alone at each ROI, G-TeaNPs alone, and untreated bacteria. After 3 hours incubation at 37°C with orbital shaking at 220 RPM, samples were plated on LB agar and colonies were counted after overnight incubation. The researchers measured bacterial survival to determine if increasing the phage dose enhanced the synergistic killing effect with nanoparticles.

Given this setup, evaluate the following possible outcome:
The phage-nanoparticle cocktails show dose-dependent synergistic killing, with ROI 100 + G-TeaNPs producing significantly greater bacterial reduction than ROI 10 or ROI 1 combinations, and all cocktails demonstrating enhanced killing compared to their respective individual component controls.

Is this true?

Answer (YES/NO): NO